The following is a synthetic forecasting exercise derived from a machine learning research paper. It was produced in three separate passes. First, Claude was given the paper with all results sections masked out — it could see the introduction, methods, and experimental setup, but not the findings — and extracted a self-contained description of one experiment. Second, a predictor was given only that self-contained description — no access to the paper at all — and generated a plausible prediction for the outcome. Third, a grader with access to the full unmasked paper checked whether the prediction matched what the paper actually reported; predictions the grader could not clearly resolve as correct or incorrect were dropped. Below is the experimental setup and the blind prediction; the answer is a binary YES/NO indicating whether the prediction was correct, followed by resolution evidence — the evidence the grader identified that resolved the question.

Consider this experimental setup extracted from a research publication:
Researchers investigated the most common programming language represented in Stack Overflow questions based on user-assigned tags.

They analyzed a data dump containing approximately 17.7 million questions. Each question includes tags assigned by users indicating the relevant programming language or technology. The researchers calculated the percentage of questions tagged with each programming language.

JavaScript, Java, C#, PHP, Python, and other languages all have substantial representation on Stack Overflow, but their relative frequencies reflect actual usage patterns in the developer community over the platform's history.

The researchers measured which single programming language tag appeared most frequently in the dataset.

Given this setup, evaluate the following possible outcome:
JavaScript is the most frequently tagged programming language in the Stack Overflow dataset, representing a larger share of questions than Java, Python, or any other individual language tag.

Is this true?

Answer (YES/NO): YES